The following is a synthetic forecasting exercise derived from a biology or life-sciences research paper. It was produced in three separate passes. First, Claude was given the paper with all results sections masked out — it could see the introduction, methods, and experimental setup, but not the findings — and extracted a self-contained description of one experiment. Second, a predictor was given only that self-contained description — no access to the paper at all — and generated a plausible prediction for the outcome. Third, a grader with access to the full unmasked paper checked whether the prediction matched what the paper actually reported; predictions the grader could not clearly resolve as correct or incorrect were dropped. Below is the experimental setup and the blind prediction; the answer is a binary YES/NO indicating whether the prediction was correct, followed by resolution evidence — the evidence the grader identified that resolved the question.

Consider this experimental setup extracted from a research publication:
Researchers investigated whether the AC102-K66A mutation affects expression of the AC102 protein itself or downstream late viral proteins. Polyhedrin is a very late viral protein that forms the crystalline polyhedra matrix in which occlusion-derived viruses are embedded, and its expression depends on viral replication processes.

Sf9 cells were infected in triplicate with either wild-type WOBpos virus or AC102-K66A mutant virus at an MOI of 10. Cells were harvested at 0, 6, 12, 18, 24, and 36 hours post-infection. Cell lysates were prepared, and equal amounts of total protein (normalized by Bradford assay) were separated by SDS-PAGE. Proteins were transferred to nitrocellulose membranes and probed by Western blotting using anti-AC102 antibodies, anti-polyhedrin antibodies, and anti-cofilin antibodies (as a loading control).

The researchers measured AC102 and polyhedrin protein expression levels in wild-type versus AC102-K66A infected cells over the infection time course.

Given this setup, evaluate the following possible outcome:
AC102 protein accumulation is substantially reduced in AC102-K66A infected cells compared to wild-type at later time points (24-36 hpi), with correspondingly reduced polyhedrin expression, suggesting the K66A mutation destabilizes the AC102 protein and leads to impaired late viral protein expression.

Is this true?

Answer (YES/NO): NO